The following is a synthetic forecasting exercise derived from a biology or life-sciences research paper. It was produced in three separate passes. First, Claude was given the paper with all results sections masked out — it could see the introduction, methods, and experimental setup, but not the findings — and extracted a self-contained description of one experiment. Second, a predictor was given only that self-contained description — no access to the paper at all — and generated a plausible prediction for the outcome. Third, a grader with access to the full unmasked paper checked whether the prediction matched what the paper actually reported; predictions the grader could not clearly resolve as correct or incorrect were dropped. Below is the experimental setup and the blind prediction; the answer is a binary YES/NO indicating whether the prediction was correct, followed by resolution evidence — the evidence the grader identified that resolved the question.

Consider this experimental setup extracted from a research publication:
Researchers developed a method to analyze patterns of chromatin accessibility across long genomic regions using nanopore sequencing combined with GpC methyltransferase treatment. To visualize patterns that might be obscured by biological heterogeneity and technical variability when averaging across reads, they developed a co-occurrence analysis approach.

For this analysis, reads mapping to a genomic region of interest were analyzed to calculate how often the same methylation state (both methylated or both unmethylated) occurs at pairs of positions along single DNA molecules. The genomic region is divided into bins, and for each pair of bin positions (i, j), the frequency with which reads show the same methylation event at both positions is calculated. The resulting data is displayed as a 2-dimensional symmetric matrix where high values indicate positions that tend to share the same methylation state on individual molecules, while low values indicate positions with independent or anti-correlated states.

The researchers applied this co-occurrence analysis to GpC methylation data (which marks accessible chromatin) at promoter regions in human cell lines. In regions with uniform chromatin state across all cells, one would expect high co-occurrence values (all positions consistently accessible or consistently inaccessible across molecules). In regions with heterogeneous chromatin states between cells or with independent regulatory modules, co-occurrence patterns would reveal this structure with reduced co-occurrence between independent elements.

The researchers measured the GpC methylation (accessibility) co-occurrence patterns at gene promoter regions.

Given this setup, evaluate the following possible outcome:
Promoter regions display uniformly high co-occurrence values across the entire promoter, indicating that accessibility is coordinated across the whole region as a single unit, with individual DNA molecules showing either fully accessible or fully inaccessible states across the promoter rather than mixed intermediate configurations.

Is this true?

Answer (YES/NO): NO